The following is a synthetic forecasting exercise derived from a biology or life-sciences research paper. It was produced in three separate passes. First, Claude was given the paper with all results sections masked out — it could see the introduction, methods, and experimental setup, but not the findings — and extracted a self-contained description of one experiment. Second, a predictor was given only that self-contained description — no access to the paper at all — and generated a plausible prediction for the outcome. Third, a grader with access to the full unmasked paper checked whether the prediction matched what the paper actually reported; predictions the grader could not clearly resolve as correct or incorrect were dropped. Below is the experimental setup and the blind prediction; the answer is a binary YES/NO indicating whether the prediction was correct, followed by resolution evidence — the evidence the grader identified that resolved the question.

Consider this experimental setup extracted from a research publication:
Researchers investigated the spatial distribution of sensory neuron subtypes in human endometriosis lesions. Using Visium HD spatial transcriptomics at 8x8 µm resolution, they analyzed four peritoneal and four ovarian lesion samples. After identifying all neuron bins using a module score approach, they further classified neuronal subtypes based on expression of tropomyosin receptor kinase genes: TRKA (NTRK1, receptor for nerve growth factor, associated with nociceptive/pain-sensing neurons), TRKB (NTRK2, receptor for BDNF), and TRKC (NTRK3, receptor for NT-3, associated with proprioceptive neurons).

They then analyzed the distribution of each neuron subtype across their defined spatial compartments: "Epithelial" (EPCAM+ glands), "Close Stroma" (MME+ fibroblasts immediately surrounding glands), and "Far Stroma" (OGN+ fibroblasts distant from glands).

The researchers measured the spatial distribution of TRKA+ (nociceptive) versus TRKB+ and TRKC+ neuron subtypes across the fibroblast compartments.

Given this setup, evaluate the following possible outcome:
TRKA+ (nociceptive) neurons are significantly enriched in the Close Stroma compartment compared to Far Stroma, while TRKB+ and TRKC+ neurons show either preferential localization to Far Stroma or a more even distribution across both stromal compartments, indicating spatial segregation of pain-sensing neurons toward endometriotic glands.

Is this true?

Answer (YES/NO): NO